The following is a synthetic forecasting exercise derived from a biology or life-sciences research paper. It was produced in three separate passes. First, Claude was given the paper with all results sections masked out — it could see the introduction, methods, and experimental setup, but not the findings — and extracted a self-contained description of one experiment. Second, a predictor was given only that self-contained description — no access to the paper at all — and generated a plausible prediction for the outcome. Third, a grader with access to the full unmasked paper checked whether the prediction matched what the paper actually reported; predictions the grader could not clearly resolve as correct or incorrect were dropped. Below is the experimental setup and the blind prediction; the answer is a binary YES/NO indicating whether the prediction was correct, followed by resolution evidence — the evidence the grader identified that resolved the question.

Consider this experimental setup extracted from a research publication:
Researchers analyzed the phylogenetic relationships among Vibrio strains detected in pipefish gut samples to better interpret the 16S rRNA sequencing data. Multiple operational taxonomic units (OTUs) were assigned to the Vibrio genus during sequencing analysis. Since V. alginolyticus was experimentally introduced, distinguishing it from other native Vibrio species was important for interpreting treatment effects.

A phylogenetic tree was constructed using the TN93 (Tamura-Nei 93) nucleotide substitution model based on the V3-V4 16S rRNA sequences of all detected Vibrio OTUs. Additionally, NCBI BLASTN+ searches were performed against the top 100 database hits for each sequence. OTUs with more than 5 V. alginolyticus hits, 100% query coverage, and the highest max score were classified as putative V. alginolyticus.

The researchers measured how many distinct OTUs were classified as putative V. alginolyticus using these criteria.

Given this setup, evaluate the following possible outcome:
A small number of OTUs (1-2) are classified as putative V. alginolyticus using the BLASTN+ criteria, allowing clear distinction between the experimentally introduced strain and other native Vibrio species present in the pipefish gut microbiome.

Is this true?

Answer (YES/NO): NO